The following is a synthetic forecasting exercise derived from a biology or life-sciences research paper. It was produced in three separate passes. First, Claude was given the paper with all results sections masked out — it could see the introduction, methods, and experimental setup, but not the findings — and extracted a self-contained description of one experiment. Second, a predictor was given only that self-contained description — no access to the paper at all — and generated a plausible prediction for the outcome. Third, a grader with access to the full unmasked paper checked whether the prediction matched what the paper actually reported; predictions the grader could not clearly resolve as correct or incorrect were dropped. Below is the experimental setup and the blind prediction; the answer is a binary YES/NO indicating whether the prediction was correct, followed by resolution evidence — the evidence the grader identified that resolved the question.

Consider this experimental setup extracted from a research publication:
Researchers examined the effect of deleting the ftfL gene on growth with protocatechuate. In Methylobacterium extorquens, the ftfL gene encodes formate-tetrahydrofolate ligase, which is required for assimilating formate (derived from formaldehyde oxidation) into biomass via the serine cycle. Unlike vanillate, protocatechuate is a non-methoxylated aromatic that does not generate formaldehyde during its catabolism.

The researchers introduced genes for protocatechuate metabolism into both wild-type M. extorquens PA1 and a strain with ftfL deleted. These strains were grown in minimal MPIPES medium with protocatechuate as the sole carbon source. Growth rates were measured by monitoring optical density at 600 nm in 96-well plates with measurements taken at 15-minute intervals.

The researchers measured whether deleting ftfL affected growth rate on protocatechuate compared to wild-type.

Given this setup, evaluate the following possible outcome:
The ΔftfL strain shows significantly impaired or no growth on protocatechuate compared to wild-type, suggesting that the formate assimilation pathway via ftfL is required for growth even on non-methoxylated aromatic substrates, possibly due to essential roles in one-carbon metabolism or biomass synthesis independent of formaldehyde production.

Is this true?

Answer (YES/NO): NO